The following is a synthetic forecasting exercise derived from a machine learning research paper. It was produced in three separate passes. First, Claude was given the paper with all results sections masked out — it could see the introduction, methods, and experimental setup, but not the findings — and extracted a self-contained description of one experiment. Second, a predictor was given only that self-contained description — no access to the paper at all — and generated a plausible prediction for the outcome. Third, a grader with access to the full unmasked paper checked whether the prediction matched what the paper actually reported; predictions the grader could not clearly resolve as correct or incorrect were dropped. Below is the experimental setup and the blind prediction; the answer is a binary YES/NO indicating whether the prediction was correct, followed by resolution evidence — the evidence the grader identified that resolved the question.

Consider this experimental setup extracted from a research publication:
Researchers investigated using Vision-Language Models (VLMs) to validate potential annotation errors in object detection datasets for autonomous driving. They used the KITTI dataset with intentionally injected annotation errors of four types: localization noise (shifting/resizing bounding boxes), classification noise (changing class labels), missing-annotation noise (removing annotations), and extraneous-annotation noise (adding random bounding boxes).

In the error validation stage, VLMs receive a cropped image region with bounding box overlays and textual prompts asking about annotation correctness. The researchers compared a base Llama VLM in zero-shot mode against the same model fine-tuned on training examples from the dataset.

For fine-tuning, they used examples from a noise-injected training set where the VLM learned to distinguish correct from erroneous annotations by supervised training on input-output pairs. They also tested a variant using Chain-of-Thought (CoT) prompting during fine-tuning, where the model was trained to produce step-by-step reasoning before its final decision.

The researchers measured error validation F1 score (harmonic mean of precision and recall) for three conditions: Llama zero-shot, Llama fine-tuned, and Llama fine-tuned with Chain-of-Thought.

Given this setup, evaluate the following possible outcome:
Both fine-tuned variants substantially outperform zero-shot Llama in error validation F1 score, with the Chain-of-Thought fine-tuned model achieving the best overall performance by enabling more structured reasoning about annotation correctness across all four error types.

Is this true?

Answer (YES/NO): YES